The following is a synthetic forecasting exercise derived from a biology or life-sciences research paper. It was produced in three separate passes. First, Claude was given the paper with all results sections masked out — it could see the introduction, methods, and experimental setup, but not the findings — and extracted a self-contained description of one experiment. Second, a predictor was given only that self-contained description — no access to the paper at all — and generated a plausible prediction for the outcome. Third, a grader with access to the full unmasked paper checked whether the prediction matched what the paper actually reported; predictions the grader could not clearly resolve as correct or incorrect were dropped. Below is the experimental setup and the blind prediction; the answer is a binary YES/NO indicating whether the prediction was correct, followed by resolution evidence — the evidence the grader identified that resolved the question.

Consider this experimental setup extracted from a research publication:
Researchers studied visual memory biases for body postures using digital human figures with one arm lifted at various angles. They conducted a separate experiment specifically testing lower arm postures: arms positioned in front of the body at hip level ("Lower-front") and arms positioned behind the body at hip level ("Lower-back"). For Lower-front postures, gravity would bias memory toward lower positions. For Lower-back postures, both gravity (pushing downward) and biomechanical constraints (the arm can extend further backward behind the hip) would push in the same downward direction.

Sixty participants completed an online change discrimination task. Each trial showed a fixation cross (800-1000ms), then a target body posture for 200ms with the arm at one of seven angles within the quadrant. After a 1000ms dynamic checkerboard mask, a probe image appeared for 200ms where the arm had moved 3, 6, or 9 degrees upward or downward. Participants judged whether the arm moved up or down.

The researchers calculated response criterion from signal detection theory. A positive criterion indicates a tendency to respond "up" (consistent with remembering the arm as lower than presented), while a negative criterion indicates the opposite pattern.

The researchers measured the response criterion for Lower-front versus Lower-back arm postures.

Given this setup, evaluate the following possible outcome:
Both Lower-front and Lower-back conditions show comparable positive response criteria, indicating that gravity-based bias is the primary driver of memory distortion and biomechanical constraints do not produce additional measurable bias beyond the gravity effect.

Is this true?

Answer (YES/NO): NO